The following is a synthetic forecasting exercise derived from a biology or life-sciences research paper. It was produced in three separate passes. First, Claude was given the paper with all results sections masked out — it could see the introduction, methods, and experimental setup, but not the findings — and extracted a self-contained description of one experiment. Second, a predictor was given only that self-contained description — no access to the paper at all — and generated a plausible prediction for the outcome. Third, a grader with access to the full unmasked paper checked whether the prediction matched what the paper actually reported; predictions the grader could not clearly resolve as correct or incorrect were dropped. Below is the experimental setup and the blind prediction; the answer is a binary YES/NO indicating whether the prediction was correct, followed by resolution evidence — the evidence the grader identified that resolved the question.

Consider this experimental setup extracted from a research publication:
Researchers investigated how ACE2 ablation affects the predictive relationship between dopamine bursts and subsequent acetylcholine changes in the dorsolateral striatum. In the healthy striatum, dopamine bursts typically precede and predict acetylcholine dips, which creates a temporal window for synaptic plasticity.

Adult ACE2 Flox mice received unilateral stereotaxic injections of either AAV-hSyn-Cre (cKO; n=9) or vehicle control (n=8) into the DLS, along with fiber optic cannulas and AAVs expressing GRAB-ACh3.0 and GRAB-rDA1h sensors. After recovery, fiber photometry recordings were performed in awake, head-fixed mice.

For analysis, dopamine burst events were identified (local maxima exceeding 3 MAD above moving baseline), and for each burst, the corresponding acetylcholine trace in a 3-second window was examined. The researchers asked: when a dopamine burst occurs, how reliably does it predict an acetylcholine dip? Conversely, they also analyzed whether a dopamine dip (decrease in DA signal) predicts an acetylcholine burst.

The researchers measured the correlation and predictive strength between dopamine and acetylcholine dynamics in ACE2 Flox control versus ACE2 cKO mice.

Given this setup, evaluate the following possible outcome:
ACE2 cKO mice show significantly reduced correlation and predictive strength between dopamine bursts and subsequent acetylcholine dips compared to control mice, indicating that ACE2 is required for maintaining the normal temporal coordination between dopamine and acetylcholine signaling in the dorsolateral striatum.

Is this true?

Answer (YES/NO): YES